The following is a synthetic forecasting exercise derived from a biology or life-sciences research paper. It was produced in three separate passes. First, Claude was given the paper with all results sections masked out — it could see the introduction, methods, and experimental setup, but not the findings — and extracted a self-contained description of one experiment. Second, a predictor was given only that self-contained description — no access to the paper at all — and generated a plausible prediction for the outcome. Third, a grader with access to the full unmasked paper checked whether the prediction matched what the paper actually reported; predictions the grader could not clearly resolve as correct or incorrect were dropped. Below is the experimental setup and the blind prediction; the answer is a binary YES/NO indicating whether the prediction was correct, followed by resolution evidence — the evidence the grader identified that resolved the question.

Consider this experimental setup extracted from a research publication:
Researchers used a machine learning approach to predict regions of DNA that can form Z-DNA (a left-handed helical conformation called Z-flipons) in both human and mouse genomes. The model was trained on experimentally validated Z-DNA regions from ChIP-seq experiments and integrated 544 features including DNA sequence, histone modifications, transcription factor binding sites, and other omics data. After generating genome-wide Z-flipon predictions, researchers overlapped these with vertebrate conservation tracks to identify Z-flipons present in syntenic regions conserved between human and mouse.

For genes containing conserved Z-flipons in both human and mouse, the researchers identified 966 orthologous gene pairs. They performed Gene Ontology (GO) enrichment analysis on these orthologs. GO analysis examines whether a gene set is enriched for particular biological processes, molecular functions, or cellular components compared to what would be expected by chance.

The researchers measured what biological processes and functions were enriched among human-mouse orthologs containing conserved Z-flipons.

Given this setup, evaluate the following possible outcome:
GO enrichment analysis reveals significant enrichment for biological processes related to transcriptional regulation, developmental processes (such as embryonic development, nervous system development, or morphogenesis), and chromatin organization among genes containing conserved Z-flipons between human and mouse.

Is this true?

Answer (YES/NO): NO